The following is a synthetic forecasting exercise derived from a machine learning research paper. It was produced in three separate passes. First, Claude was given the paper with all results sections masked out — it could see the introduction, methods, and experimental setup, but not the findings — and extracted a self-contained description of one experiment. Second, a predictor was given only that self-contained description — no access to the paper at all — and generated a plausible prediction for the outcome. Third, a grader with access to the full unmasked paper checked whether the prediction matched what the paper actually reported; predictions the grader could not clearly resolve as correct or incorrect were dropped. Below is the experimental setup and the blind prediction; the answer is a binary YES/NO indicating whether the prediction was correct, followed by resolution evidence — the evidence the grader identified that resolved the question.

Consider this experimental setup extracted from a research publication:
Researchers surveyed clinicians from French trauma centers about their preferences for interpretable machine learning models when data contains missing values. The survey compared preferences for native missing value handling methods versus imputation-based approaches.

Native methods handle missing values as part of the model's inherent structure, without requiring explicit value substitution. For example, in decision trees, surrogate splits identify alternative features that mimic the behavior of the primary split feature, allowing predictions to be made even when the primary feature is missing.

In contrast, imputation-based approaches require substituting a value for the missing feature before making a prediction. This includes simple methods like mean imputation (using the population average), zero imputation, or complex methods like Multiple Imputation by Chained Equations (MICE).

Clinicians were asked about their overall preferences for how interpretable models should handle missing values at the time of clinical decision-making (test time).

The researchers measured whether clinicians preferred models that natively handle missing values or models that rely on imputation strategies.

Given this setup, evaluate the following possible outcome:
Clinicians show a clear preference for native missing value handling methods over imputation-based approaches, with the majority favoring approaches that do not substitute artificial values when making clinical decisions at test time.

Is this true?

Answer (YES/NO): NO